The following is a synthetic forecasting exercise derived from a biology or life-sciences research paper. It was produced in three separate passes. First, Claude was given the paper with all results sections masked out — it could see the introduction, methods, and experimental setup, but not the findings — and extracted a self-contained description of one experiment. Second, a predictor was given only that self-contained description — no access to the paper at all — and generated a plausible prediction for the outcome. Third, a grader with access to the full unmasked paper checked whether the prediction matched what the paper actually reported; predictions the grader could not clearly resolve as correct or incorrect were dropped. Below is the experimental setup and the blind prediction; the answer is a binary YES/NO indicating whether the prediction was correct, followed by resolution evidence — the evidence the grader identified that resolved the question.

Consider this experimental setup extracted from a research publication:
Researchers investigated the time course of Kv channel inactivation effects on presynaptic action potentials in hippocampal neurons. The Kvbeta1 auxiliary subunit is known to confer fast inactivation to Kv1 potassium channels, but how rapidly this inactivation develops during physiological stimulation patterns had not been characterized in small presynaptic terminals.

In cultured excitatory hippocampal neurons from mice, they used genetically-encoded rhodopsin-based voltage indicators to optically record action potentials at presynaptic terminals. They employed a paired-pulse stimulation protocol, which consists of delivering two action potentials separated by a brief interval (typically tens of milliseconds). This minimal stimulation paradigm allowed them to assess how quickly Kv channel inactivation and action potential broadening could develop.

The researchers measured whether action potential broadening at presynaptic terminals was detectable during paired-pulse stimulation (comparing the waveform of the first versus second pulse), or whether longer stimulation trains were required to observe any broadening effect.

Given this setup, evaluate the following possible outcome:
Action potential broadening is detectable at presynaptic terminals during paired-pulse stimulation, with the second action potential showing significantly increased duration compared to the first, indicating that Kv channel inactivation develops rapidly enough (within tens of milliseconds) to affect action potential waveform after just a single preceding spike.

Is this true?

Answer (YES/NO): YES